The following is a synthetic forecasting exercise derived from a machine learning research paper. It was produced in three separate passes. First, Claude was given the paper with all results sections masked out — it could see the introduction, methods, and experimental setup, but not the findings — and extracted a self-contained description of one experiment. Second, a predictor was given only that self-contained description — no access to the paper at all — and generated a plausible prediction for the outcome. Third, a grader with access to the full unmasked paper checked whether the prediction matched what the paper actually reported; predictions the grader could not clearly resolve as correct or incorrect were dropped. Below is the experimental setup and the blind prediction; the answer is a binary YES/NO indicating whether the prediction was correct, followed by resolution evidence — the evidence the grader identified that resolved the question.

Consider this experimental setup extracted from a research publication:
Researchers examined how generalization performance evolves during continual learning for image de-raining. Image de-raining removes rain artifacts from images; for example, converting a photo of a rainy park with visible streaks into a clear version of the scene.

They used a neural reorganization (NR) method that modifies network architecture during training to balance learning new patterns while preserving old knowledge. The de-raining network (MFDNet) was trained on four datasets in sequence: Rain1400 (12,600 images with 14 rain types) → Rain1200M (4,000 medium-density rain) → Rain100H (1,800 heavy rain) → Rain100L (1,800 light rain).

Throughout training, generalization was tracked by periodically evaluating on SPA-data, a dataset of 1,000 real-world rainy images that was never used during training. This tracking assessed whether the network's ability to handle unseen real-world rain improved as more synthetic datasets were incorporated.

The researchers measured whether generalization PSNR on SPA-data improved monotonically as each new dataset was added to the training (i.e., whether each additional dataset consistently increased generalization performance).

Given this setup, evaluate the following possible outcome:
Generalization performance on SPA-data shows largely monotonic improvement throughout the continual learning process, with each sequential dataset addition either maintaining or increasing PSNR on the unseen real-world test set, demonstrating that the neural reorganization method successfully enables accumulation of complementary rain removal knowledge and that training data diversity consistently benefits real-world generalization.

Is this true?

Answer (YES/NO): NO